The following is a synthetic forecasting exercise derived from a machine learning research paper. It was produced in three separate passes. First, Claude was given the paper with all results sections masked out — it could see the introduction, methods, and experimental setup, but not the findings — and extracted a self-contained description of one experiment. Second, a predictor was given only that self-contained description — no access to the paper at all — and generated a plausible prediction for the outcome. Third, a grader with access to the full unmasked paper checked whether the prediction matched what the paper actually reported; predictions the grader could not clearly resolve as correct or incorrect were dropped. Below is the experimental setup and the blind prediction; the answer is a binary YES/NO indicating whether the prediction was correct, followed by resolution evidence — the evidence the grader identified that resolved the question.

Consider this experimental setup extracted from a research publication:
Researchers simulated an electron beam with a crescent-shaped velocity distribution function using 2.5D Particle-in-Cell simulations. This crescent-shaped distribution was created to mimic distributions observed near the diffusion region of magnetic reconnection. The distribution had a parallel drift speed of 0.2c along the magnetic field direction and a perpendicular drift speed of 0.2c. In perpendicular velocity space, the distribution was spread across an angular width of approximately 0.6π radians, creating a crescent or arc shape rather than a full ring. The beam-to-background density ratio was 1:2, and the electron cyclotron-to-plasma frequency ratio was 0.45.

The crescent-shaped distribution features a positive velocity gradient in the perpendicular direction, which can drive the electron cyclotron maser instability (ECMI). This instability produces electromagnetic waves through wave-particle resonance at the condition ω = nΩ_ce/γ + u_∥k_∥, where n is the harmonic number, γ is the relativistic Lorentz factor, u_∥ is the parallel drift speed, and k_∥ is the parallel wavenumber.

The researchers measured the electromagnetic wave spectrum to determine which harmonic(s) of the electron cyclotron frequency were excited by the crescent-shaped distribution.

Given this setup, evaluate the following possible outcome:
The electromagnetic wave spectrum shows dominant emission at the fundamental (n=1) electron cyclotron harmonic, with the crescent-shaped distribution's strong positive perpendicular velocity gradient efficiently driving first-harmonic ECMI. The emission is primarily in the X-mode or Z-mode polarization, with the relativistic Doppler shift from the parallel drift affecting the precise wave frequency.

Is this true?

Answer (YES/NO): NO